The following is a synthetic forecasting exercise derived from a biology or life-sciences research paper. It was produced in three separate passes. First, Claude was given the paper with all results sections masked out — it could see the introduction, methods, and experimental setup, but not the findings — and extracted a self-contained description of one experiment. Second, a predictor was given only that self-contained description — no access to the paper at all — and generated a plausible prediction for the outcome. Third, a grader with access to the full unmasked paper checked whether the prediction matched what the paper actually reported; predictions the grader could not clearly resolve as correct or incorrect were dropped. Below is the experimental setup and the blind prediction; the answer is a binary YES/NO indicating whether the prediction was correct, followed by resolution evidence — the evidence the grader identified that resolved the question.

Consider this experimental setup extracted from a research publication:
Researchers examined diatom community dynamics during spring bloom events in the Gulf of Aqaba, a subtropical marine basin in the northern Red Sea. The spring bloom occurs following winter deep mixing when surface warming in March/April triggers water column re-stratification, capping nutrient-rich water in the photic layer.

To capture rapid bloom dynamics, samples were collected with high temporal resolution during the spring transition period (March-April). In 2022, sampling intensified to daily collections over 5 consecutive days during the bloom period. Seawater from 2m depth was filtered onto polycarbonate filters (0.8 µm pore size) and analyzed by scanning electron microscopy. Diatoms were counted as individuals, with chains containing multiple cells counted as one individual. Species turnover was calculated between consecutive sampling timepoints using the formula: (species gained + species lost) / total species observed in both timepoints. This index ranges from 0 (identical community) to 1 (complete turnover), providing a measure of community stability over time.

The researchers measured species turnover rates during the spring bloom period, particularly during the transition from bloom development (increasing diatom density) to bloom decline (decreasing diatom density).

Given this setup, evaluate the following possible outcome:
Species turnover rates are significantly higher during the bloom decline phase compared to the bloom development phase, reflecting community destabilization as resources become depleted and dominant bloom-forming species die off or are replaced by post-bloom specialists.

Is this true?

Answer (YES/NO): YES